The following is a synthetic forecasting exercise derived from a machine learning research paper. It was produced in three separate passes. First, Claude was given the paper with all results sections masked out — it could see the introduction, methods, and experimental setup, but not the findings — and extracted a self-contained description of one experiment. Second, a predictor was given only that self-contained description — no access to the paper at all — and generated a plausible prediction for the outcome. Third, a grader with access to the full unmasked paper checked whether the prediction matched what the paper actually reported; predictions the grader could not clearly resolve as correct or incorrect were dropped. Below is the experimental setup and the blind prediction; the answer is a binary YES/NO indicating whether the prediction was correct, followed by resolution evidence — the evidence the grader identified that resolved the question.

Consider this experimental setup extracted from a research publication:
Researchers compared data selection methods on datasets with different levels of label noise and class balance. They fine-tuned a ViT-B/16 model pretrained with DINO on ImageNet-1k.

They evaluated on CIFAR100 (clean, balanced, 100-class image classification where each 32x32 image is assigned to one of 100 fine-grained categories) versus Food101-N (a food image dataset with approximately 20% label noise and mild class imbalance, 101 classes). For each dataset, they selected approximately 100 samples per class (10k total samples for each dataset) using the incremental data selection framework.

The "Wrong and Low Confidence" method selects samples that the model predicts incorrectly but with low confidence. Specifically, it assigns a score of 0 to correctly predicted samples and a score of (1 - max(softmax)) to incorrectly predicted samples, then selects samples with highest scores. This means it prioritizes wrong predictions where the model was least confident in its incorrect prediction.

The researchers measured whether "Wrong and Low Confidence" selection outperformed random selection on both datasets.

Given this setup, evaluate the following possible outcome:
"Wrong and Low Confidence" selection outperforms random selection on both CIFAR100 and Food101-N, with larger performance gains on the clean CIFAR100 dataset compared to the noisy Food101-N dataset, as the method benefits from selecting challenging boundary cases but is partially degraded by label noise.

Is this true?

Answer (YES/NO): NO